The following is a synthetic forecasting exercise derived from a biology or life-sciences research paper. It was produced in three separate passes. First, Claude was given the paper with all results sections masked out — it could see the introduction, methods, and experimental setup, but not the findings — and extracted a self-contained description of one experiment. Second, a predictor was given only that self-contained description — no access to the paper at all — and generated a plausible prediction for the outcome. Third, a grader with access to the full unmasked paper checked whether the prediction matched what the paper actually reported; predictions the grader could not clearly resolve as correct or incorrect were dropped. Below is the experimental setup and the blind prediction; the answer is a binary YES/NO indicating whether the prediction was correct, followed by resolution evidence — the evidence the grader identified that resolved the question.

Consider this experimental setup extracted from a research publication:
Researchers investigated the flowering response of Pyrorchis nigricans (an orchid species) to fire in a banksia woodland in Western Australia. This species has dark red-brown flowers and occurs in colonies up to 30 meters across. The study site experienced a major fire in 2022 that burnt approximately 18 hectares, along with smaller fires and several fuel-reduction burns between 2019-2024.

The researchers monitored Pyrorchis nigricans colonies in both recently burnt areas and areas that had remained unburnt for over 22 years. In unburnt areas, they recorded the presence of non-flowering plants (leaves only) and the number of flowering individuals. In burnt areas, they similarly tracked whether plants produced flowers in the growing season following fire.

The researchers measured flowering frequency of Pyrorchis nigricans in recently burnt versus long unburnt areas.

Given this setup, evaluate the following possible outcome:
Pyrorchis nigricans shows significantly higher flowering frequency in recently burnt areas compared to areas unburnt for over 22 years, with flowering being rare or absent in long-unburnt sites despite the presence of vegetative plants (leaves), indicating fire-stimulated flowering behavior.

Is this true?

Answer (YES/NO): YES